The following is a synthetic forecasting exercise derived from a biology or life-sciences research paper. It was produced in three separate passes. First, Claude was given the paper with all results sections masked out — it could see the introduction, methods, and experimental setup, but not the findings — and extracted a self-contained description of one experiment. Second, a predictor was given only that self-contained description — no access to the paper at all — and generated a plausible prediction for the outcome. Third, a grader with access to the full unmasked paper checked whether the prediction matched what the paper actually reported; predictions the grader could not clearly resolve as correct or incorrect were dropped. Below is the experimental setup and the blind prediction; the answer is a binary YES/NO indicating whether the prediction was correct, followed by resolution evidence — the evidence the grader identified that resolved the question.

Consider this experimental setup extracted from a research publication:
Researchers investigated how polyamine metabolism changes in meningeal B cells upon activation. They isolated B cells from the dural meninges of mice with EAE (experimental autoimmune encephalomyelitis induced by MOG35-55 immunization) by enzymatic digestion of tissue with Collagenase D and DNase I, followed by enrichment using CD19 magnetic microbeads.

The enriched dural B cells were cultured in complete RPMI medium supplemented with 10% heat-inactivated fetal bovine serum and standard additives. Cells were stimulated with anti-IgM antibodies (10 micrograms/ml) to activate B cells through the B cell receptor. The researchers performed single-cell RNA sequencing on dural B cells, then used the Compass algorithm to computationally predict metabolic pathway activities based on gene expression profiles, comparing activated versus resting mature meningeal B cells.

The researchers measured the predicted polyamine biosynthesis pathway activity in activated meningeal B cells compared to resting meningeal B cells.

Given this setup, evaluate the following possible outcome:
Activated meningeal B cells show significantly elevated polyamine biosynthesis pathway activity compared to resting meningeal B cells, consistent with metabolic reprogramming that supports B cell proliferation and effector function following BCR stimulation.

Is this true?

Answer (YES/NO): NO